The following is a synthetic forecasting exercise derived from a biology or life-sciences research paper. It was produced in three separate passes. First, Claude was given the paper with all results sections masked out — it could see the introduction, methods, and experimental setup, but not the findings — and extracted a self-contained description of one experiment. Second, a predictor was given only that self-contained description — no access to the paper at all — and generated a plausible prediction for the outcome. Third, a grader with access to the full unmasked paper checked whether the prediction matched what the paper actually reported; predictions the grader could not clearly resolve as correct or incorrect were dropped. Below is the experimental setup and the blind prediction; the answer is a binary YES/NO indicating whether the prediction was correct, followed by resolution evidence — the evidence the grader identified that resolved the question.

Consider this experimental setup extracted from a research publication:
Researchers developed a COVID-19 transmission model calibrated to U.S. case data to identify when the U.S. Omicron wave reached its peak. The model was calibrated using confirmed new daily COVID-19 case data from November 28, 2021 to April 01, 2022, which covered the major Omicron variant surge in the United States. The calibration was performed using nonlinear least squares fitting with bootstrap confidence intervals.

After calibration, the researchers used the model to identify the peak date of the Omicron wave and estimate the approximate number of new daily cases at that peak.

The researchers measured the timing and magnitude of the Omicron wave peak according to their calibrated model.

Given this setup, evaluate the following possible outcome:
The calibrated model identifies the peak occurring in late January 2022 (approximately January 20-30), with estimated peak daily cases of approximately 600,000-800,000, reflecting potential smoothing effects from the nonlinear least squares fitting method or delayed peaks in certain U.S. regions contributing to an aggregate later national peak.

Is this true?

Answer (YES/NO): NO